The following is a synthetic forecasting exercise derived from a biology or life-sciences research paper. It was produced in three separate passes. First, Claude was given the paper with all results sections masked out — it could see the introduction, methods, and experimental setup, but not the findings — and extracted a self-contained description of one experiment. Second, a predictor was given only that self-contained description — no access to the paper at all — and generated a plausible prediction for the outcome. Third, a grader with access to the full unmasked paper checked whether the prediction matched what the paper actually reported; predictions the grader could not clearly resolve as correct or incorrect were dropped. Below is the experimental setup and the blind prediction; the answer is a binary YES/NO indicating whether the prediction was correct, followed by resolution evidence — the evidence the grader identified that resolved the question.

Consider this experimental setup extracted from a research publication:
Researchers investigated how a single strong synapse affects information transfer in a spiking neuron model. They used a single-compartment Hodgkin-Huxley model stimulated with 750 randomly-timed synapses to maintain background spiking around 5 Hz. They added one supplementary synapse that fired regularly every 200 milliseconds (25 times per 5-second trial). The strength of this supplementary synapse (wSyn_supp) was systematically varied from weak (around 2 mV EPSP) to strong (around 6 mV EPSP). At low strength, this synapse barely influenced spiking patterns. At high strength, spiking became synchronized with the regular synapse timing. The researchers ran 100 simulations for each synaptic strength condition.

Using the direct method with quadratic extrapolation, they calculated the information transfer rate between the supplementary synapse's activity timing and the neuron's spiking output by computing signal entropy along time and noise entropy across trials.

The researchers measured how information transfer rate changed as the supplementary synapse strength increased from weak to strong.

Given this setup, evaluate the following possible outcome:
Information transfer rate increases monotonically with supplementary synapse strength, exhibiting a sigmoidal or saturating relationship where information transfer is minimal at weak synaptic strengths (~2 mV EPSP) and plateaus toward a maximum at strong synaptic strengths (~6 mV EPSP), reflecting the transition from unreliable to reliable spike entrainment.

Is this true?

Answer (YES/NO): YES